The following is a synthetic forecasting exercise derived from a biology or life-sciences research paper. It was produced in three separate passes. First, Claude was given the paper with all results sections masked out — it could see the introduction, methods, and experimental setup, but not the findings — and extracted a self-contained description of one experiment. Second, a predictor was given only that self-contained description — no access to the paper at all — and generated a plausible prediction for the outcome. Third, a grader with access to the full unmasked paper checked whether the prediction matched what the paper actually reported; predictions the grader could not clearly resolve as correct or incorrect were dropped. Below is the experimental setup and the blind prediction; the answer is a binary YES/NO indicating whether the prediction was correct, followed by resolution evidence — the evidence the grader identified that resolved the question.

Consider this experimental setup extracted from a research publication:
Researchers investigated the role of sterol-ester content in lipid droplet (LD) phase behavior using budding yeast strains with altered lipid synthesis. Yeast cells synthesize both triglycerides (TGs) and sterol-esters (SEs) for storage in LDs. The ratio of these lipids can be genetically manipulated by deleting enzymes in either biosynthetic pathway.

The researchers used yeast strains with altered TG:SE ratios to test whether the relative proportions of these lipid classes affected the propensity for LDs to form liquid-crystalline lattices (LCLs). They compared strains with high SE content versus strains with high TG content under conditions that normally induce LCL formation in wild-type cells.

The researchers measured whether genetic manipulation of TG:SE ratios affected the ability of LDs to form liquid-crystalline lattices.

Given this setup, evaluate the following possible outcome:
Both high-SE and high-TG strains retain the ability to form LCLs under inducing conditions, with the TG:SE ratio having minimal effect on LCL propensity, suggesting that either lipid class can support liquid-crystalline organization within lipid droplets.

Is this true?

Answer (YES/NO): NO